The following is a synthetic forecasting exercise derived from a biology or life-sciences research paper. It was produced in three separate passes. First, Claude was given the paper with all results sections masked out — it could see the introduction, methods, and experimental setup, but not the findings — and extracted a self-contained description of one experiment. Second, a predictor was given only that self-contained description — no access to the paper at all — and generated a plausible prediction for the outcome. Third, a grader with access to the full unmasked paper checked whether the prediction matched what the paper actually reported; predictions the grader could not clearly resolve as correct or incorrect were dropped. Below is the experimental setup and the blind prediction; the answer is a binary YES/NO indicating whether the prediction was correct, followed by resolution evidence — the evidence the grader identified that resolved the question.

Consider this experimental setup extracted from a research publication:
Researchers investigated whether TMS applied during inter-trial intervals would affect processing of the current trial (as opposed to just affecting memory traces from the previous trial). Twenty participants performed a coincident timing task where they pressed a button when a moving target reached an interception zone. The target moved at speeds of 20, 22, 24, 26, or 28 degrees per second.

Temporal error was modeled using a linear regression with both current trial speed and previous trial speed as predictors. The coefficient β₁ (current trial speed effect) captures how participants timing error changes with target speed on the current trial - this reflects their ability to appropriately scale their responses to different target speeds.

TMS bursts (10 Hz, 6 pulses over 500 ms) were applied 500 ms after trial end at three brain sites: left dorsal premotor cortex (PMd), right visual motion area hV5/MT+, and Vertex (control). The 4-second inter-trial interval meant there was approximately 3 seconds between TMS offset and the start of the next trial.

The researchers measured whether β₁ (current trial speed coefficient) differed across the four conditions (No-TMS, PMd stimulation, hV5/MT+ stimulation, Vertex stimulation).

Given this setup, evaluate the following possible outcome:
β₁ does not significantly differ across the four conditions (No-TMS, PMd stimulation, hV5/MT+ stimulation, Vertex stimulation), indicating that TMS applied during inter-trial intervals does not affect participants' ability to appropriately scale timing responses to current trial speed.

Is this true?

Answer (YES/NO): NO